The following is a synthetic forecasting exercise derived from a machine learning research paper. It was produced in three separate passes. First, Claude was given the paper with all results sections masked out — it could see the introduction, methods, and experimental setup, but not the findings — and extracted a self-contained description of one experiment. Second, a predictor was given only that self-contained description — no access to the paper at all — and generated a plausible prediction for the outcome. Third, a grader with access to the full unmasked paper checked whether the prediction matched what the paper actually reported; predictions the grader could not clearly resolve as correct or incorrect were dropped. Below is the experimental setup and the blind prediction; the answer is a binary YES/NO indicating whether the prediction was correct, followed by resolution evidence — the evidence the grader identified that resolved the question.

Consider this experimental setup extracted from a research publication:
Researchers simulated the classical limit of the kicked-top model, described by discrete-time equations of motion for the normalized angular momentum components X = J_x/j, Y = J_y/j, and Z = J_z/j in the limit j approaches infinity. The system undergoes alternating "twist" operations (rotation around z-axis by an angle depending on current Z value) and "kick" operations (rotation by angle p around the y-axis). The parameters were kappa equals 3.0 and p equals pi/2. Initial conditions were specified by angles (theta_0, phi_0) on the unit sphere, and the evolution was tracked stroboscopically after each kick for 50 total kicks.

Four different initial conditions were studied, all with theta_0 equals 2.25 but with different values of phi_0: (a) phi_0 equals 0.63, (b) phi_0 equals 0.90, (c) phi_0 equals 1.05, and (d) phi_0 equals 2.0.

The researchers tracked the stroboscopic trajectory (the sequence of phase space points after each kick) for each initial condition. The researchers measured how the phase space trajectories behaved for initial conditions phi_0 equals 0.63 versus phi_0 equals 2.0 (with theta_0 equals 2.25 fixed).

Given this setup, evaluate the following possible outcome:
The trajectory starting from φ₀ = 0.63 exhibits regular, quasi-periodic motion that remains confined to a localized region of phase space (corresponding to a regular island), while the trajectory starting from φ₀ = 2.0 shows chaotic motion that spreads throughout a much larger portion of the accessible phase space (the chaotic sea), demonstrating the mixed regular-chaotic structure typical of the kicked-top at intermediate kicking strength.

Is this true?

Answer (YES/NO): YES